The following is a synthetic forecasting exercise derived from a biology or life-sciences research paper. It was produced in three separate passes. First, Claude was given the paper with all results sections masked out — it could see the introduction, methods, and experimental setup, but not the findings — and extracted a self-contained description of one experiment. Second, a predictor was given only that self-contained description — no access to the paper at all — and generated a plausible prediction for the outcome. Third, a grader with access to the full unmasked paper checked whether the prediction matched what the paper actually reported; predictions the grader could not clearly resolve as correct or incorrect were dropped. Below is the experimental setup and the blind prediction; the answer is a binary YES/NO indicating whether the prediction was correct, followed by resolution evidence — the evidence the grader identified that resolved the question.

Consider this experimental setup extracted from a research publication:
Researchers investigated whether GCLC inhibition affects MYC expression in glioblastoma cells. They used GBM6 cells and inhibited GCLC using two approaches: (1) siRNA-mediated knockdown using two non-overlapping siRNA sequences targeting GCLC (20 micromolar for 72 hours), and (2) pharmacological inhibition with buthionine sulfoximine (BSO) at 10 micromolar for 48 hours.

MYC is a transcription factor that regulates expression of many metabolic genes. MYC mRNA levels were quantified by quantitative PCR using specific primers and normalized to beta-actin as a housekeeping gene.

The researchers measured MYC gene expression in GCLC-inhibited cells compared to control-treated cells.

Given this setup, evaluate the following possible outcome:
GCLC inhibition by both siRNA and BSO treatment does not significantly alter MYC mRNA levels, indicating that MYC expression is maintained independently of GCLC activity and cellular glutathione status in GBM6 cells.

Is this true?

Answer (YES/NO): NO